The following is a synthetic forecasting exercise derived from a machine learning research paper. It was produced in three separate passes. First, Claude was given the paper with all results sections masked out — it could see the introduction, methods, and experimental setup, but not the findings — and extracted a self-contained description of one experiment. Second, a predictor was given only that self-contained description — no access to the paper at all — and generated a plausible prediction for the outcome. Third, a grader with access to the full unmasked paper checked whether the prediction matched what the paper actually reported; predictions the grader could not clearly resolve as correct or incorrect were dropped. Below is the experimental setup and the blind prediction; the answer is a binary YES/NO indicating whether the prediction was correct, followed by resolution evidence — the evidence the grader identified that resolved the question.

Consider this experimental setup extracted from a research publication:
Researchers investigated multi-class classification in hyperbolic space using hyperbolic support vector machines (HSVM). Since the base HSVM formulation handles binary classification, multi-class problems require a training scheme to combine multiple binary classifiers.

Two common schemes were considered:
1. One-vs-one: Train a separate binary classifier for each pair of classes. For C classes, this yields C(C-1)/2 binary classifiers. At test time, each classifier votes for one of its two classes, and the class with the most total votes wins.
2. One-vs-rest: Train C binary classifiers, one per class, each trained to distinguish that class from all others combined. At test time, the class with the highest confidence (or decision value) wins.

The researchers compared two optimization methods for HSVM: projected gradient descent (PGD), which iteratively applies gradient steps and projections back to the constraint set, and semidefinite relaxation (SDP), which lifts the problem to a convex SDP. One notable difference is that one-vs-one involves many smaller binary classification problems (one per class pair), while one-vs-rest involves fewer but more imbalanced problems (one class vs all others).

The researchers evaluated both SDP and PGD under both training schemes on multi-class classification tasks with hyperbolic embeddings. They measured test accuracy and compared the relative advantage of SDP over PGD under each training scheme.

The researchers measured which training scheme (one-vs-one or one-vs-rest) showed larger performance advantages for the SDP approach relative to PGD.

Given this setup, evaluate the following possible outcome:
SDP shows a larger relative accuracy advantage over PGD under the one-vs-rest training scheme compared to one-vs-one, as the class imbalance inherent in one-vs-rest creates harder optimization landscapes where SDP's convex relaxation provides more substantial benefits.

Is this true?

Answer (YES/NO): YES